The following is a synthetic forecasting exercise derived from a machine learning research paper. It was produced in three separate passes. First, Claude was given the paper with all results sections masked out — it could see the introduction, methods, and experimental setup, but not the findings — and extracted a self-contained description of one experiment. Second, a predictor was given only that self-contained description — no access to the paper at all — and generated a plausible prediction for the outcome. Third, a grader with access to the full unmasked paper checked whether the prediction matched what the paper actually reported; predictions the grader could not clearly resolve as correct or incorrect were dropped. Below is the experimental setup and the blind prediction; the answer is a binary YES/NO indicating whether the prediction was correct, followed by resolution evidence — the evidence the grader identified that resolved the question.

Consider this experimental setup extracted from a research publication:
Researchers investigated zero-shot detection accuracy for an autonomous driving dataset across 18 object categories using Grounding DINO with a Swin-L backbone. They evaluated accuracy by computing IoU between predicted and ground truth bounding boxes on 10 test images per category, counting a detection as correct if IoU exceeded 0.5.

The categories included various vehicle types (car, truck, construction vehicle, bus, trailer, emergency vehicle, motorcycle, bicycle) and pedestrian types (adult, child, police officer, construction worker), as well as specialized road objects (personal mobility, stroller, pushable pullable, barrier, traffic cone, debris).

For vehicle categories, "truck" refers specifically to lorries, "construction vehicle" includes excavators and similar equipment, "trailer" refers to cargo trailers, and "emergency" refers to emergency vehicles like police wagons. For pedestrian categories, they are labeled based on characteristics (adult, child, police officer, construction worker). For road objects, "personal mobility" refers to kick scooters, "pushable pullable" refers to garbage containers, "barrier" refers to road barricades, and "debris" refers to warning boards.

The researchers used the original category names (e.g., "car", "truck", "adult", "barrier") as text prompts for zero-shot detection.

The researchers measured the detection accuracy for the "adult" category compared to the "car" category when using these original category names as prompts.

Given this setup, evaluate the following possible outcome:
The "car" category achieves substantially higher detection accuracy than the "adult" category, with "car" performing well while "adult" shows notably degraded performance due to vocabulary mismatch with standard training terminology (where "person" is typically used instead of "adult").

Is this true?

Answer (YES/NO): YES